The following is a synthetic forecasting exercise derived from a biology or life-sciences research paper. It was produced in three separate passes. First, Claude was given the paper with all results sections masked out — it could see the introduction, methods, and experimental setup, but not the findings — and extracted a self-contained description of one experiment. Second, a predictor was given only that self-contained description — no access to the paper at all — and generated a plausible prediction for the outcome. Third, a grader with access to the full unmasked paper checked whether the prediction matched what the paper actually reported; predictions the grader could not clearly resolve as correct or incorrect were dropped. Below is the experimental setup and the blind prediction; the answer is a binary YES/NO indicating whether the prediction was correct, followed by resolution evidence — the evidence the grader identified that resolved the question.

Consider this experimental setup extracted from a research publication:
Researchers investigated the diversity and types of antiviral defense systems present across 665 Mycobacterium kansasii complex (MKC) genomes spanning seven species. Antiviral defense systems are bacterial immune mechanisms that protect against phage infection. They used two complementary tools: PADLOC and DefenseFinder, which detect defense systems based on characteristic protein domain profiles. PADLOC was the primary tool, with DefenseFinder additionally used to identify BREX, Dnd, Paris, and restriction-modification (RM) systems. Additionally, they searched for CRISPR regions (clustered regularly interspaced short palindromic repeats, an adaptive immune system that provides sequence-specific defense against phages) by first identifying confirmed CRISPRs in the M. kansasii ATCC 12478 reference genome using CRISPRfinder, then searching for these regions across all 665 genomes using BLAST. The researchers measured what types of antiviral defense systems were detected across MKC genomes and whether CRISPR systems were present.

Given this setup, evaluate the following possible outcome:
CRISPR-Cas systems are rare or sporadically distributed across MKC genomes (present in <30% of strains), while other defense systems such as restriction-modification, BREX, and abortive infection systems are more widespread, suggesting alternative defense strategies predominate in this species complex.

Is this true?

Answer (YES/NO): YES